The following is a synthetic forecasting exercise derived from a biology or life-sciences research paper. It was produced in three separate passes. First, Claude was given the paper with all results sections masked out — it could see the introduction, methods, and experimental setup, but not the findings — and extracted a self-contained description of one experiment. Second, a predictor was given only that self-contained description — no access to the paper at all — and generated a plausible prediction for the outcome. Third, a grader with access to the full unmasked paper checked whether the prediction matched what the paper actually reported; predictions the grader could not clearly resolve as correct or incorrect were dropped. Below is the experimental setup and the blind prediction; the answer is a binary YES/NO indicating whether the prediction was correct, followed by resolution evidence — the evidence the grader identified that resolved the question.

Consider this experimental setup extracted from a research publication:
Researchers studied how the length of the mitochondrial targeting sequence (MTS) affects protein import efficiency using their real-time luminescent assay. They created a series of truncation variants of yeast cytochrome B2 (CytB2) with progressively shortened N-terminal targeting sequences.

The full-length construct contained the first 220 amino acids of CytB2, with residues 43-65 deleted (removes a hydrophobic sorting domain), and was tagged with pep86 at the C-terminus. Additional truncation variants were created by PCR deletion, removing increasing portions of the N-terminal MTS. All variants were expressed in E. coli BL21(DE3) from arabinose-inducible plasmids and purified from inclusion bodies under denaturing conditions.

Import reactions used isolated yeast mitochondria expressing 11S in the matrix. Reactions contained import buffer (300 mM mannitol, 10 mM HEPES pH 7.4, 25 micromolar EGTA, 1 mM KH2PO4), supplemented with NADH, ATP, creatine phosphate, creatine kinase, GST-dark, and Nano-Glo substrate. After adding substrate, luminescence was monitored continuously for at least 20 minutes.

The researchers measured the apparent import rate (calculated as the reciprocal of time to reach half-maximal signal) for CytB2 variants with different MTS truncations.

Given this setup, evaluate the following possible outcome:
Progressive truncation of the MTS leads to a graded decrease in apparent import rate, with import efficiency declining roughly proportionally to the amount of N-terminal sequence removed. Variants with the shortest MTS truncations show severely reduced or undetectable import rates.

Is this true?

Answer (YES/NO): NO